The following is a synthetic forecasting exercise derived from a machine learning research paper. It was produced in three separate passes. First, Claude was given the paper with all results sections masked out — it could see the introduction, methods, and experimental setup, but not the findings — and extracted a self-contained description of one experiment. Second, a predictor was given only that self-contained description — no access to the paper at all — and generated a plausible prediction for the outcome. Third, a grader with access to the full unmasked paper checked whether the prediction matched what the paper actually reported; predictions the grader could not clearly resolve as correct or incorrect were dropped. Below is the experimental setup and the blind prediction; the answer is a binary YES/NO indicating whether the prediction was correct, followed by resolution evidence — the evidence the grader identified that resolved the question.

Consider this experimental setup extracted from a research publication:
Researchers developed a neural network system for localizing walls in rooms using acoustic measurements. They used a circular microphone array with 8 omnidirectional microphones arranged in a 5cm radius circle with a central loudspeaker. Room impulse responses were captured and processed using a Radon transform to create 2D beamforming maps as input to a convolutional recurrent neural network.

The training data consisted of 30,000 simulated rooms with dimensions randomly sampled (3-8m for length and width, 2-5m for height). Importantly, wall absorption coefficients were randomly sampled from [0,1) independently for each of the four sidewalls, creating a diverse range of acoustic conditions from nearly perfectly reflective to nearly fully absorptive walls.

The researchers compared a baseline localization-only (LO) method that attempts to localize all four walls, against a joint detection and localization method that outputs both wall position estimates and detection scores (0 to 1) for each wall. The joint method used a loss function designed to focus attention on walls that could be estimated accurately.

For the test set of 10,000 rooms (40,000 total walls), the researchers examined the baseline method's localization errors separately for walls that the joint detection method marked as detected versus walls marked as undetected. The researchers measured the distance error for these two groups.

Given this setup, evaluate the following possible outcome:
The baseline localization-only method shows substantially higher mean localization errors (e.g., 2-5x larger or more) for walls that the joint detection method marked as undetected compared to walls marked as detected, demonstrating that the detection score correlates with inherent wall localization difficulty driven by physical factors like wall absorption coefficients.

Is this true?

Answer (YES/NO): YES